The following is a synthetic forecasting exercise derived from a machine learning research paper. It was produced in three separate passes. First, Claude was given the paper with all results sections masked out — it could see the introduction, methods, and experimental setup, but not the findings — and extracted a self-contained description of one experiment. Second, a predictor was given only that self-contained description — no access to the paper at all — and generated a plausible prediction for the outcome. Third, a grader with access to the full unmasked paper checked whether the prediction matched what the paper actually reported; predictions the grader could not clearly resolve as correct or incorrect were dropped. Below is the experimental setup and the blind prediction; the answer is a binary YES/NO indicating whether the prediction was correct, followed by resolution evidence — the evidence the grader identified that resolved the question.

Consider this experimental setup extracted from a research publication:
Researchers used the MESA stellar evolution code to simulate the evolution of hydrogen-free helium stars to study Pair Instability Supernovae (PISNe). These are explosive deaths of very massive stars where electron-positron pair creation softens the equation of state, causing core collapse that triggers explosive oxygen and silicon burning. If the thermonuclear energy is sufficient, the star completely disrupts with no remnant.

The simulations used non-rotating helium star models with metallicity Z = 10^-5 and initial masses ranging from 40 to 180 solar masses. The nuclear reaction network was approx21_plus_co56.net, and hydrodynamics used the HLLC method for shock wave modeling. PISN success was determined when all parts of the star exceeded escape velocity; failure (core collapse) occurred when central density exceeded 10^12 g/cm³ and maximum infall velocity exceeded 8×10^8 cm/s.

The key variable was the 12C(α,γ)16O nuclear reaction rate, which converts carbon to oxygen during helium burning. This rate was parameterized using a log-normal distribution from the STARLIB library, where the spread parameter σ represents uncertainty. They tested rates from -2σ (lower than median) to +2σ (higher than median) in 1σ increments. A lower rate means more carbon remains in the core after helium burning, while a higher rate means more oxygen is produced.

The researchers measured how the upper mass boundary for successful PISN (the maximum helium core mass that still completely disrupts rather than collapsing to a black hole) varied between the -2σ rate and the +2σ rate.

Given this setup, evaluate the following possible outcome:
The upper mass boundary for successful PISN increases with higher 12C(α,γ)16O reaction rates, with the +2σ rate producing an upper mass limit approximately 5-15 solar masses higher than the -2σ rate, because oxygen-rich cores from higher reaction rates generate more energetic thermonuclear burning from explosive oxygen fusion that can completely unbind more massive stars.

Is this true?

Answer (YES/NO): NO